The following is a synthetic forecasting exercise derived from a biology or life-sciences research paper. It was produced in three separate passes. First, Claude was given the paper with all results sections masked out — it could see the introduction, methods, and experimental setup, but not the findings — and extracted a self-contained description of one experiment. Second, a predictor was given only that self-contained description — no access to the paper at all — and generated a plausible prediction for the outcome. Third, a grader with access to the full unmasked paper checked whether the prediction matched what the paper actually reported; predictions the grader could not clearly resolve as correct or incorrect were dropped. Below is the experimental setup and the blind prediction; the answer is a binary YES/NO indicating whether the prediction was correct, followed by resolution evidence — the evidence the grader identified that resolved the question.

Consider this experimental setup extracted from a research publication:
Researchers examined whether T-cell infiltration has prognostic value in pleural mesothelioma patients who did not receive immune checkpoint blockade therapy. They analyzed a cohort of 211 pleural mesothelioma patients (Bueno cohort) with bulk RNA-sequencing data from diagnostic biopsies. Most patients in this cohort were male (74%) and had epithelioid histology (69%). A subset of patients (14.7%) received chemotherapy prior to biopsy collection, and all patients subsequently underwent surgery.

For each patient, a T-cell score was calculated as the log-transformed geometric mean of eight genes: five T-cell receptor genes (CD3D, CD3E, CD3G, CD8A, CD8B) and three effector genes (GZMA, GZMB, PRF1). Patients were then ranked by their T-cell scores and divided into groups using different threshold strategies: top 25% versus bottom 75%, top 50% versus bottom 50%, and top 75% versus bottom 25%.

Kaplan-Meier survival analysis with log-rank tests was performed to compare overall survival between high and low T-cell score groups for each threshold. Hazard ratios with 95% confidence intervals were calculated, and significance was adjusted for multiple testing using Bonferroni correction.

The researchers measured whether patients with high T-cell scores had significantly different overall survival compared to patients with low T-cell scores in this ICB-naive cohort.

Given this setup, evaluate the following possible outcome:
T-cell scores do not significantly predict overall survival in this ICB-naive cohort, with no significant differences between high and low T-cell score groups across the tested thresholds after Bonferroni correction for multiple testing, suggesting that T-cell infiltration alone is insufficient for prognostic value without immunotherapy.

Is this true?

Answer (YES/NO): YES